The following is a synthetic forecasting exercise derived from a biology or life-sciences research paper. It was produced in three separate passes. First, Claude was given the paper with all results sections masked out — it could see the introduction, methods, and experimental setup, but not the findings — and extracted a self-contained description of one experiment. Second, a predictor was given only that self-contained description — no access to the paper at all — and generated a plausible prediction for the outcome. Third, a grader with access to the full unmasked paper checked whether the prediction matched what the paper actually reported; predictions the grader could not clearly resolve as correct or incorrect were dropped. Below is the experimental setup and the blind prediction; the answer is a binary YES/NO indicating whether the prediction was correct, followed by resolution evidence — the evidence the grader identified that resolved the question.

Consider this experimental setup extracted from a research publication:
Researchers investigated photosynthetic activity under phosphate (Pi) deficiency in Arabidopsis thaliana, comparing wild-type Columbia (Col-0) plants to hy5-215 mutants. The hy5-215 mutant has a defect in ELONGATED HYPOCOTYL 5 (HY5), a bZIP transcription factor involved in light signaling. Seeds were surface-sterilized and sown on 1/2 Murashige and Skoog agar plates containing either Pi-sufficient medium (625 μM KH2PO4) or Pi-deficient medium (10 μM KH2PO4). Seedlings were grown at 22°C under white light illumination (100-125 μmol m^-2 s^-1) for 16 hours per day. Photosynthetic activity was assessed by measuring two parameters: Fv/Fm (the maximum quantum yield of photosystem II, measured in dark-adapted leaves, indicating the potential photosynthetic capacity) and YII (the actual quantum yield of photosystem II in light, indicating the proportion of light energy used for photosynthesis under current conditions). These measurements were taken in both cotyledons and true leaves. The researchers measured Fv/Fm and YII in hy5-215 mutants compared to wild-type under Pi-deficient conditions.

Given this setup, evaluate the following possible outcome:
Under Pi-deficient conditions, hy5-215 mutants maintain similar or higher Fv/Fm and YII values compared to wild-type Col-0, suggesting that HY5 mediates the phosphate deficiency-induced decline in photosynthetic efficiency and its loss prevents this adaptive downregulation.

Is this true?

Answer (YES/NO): NO